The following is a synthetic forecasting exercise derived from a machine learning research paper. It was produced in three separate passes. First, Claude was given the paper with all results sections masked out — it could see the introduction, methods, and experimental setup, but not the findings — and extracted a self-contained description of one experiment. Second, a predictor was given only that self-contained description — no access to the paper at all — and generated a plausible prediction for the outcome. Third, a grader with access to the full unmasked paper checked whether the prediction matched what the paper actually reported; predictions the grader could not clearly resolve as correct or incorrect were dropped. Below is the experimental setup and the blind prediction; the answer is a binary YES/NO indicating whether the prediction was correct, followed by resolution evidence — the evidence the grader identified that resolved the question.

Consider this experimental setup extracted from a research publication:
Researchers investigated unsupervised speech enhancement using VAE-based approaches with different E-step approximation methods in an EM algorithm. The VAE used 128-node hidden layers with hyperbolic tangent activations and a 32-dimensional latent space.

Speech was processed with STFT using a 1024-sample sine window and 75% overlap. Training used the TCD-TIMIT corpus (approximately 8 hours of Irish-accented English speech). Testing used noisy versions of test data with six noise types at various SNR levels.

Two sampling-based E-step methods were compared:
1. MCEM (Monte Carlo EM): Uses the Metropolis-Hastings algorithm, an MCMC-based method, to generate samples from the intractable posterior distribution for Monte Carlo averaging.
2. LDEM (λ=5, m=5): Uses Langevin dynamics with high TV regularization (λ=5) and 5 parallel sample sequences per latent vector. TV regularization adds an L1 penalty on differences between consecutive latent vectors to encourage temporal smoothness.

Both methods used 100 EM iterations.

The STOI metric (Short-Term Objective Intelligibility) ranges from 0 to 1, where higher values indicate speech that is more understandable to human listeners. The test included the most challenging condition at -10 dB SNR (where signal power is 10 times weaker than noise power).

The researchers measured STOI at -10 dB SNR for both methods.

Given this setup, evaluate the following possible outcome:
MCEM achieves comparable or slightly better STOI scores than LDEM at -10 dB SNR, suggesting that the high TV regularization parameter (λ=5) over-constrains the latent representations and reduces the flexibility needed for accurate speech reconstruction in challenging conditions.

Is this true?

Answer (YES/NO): NO